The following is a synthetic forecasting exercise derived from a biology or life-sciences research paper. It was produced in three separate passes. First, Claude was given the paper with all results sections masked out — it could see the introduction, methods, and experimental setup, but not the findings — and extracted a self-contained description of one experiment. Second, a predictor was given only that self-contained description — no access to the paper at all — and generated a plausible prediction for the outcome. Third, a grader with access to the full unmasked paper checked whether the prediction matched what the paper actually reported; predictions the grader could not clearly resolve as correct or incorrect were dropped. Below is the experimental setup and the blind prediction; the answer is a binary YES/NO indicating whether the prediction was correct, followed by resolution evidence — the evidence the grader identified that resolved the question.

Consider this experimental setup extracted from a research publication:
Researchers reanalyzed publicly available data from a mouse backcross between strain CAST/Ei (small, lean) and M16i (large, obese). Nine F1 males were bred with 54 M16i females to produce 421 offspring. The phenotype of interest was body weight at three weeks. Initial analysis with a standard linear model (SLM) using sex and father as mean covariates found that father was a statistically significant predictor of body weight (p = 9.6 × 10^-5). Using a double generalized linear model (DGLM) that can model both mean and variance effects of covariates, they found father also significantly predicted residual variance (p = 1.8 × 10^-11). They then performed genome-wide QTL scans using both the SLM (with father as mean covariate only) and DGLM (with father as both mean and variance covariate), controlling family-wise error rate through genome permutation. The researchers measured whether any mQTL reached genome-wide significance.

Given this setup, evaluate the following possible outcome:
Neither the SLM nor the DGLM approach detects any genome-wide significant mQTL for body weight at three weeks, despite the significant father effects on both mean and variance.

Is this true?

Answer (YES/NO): NO